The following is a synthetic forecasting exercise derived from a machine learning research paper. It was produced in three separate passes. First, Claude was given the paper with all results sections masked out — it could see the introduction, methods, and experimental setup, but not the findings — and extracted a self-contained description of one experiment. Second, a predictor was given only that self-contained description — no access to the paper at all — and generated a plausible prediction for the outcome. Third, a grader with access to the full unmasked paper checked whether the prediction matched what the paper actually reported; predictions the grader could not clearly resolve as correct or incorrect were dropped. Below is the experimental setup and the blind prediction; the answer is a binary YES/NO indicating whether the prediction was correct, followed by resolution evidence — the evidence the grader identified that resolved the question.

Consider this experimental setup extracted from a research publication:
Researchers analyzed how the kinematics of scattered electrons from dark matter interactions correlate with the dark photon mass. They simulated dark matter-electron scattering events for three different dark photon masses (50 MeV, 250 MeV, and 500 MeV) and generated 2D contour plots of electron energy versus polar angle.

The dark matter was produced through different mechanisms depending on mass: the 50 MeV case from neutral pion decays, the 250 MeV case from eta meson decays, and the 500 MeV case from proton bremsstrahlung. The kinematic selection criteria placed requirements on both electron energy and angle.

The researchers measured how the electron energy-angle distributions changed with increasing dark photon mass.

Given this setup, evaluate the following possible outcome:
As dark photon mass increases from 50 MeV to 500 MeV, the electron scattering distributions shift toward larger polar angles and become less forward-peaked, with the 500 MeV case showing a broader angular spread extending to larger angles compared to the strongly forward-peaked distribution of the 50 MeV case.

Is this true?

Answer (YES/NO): NO